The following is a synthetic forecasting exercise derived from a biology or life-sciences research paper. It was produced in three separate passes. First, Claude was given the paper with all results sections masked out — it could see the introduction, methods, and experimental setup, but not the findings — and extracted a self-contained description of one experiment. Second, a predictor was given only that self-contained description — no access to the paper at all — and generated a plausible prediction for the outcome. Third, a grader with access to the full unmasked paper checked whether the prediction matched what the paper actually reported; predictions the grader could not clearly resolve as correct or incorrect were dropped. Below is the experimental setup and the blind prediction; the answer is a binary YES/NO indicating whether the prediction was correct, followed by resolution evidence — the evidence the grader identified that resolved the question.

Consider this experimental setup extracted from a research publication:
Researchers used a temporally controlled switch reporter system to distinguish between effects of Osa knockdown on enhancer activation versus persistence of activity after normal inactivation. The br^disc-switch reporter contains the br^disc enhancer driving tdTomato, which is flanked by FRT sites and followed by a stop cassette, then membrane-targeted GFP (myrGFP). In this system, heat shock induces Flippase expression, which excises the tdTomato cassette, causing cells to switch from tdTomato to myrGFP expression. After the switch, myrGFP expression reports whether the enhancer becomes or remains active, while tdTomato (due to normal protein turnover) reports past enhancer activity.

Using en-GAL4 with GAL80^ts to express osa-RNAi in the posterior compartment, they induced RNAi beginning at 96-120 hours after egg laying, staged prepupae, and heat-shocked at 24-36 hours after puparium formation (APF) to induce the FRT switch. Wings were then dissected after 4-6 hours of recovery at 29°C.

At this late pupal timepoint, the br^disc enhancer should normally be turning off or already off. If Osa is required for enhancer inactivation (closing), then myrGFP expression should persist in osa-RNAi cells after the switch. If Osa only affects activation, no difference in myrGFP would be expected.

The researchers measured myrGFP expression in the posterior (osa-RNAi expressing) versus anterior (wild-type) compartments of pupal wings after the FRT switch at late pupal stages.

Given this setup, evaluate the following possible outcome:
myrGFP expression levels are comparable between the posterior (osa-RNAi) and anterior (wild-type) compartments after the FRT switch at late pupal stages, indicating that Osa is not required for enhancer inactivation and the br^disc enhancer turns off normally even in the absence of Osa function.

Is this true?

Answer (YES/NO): NO